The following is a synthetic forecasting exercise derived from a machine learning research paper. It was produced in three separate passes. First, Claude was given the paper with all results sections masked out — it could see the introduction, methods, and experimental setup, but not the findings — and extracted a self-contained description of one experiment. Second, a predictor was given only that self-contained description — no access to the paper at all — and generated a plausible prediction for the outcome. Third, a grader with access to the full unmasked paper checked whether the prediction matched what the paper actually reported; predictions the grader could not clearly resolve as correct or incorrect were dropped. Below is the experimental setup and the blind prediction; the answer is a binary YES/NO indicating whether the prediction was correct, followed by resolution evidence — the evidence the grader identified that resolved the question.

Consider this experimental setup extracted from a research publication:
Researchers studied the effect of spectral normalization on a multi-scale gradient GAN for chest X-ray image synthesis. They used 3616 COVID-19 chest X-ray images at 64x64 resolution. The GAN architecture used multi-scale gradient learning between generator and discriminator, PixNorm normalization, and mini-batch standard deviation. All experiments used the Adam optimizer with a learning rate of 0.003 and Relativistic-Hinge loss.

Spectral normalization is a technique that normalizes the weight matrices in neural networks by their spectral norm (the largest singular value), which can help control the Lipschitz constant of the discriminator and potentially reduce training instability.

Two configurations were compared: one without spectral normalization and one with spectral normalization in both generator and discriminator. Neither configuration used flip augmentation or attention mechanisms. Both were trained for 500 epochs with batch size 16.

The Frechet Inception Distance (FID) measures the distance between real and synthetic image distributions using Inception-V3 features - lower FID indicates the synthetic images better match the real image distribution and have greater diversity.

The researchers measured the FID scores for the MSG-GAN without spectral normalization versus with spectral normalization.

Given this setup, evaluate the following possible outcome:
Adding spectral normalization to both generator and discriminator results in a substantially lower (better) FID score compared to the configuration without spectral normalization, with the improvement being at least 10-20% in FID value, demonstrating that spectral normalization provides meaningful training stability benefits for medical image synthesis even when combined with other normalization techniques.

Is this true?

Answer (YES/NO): NO